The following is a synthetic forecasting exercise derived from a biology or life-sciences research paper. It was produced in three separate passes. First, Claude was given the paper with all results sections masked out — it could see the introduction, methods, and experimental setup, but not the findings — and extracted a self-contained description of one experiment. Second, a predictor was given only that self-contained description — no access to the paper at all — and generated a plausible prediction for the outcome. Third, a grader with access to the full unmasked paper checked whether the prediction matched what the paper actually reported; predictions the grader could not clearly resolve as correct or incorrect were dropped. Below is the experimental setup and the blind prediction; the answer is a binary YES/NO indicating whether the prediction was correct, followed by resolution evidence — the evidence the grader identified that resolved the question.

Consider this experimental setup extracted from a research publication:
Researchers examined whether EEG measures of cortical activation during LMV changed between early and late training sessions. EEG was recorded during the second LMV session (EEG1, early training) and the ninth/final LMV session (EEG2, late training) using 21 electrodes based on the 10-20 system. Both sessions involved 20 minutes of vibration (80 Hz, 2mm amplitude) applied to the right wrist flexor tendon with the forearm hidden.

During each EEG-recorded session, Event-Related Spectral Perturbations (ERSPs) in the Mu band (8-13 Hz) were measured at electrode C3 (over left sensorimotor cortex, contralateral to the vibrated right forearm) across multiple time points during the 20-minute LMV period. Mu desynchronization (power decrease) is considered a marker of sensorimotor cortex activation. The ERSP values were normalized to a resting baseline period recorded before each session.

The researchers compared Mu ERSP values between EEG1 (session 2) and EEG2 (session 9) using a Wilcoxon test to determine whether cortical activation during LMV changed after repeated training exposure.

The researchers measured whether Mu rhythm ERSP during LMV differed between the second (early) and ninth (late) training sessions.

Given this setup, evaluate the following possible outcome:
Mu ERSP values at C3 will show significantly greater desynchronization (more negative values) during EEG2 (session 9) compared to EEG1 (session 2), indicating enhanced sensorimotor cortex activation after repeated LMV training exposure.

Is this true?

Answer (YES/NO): NO